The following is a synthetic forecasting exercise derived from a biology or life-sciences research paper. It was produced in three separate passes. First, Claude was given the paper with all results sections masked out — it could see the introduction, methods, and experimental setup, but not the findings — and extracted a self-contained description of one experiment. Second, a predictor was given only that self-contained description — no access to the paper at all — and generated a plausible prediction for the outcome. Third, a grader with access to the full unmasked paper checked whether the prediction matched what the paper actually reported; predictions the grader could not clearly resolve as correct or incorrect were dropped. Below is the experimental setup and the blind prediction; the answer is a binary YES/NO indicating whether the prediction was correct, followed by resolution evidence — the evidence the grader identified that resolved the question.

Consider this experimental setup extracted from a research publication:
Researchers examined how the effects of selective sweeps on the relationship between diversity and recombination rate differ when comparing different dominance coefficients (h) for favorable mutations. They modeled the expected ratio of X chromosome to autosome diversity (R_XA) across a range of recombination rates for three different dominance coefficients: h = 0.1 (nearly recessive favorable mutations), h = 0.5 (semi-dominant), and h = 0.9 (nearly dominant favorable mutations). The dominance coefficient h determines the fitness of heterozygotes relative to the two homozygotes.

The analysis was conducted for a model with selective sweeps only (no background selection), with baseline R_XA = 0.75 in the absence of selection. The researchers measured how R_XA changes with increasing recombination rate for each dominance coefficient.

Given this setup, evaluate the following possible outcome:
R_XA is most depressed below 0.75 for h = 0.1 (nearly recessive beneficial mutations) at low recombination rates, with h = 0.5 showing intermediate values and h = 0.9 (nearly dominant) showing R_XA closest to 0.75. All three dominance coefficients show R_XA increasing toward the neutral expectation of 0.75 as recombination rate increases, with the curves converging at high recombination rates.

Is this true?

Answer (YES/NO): NO